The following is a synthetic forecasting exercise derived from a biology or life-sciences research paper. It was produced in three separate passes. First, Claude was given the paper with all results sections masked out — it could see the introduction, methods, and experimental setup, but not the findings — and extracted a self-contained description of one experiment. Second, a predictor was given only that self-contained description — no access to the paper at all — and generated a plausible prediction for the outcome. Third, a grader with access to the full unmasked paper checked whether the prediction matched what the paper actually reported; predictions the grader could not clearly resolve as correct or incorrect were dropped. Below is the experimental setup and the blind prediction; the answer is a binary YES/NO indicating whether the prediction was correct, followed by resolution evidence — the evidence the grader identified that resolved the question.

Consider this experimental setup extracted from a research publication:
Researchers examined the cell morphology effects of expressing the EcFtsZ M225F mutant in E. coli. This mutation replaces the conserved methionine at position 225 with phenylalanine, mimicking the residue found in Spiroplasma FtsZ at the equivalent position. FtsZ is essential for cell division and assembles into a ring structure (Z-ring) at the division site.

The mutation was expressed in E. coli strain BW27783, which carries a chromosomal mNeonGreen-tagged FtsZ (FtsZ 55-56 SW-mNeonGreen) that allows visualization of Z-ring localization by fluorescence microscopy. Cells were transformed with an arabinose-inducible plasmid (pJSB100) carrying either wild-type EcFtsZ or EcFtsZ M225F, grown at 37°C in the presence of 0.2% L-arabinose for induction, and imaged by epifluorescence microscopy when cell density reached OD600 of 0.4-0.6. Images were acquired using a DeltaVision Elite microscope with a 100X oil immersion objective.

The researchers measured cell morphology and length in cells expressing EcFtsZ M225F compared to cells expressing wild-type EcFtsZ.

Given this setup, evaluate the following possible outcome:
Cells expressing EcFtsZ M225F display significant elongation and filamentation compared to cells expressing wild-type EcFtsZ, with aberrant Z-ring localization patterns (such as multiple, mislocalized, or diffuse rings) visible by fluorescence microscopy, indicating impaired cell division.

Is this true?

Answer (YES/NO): YES